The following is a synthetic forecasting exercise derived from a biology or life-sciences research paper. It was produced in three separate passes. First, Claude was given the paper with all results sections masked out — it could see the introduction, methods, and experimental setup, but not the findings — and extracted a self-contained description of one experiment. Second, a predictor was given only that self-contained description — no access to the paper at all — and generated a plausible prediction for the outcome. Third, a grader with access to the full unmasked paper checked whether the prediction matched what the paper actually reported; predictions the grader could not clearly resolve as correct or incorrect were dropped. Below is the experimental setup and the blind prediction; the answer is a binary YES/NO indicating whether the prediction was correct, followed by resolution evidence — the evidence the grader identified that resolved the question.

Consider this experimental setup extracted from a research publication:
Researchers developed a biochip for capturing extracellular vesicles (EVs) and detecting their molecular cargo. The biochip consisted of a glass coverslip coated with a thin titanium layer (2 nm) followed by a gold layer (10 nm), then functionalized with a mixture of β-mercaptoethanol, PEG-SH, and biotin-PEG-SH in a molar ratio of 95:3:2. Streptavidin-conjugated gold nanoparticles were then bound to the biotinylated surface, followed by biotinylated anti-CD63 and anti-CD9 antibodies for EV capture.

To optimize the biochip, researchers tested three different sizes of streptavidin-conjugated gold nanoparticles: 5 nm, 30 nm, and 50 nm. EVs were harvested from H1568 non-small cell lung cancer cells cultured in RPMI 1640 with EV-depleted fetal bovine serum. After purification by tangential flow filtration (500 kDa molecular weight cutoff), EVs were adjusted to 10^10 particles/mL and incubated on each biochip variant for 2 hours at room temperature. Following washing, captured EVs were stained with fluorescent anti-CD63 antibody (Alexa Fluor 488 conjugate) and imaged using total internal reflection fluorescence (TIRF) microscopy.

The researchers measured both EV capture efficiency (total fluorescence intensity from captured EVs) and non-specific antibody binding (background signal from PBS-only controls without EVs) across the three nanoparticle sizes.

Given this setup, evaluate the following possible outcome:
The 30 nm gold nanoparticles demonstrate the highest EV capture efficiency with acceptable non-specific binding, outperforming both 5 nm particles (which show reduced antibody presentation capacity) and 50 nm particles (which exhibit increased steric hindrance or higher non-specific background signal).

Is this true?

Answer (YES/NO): YES